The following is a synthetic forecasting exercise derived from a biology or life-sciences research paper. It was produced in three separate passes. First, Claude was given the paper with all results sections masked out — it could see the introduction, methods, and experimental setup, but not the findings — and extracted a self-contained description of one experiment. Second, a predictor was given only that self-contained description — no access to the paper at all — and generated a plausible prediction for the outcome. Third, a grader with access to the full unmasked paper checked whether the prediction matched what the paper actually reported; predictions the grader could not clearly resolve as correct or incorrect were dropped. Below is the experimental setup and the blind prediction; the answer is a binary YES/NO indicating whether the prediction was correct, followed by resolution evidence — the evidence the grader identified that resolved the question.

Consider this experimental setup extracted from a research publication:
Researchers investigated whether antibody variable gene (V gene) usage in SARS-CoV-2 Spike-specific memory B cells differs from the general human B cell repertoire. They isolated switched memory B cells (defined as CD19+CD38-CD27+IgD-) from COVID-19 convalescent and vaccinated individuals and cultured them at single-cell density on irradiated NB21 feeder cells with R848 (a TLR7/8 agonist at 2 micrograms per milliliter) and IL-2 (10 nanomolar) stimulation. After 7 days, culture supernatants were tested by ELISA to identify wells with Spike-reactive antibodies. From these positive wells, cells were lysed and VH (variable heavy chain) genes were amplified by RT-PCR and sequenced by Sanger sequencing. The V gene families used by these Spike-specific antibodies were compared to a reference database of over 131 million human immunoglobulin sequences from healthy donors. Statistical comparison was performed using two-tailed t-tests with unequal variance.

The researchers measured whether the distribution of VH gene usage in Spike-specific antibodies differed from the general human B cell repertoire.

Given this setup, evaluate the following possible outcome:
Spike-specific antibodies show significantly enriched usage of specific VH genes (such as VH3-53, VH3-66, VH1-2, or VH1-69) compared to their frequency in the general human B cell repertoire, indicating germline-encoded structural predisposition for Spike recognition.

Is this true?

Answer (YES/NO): YES